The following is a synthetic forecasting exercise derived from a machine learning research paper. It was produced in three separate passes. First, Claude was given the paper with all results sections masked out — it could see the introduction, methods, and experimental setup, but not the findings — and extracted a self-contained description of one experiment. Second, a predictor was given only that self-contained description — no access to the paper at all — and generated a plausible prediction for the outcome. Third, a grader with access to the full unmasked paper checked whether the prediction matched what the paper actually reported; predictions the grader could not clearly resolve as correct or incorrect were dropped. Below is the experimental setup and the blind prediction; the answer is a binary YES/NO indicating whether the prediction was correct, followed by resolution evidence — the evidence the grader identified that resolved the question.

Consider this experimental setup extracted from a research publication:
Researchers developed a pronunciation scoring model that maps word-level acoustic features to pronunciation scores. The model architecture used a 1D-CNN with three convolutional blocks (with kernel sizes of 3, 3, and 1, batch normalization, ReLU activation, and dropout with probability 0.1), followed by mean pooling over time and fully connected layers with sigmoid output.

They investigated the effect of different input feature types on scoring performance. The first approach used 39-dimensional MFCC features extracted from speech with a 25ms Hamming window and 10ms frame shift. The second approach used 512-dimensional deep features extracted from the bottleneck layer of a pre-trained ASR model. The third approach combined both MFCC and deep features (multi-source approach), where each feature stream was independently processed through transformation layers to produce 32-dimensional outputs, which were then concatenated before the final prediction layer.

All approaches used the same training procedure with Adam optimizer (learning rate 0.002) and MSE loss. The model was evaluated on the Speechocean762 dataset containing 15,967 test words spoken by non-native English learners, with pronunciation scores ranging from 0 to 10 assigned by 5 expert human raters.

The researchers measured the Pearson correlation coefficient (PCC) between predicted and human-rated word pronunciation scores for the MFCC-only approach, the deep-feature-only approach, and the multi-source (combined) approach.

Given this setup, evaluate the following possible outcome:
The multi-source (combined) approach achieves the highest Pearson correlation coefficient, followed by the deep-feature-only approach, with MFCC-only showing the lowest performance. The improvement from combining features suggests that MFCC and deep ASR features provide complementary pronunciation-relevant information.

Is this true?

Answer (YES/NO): YES